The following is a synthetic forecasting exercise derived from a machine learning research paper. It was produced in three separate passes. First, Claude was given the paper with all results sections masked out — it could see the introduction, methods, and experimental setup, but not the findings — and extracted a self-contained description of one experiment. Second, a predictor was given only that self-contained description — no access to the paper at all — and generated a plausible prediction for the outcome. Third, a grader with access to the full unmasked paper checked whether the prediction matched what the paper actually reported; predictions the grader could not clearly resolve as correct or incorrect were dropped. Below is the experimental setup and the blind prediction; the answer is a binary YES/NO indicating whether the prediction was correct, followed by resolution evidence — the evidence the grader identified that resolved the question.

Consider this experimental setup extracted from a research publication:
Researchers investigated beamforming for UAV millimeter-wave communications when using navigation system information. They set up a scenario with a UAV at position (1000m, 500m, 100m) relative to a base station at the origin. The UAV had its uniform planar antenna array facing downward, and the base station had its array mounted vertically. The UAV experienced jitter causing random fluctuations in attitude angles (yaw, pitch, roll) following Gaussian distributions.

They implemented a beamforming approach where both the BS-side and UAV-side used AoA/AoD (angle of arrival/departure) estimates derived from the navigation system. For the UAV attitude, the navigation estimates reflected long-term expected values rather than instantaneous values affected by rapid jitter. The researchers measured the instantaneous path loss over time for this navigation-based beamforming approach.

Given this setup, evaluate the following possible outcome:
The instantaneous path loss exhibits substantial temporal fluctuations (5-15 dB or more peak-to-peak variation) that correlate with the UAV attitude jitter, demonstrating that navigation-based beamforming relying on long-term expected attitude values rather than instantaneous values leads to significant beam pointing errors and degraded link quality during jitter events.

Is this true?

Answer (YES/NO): YES